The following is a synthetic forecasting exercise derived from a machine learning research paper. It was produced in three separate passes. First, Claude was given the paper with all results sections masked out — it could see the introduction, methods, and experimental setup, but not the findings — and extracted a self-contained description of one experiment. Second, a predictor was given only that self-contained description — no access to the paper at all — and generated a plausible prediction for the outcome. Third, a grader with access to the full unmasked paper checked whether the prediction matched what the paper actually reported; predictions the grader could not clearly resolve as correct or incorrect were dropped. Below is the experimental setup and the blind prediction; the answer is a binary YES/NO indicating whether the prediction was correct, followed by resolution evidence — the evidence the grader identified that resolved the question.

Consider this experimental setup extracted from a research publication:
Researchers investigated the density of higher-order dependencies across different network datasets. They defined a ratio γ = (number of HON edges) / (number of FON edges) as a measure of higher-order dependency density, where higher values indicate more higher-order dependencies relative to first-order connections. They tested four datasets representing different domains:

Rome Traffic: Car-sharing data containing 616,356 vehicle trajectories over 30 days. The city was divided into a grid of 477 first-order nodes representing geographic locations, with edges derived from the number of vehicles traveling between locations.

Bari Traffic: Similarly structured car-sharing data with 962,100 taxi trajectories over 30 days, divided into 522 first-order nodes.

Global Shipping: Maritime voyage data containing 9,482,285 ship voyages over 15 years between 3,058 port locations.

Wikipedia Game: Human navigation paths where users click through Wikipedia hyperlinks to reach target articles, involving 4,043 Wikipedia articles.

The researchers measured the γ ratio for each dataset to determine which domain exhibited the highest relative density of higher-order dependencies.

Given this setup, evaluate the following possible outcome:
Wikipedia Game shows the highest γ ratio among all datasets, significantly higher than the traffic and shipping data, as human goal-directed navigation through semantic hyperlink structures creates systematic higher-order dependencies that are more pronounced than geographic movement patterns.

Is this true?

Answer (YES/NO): NO